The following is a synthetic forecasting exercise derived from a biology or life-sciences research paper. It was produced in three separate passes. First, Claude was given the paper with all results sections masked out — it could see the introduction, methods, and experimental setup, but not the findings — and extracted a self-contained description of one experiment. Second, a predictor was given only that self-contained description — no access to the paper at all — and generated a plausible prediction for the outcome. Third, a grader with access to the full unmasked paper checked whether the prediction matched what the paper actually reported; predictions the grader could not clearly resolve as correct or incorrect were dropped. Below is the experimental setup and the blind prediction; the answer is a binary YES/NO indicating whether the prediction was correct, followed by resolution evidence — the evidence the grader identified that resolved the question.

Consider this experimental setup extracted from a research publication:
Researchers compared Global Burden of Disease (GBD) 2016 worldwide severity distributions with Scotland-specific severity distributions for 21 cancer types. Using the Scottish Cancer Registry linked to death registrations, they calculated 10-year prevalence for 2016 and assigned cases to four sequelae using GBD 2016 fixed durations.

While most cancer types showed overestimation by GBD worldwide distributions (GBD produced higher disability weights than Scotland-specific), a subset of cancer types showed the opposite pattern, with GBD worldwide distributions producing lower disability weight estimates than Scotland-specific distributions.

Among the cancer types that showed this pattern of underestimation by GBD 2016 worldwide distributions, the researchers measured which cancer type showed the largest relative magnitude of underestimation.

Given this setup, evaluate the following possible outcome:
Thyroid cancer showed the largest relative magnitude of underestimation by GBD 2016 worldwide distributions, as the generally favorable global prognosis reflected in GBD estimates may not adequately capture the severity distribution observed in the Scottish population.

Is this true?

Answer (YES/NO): NO